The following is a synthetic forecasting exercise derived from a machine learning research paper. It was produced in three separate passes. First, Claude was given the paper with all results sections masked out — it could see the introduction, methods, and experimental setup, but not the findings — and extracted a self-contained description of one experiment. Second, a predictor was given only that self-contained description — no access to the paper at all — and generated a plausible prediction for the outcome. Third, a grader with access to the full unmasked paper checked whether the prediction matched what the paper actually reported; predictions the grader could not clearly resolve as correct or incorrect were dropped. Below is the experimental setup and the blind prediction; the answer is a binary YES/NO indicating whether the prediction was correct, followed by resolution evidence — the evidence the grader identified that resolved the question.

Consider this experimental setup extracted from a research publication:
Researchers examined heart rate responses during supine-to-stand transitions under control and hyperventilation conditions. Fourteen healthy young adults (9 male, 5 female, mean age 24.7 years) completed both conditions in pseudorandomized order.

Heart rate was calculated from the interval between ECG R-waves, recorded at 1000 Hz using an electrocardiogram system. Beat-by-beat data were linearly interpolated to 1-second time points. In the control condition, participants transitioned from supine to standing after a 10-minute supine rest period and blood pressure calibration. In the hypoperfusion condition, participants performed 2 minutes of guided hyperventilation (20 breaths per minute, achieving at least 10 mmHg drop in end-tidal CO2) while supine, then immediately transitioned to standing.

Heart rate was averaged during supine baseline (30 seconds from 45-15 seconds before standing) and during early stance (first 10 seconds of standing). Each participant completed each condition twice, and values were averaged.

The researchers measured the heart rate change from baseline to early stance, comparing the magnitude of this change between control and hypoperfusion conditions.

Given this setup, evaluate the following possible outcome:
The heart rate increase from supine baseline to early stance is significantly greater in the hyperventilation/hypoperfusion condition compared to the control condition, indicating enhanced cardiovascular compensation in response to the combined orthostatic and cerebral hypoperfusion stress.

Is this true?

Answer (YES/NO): NO